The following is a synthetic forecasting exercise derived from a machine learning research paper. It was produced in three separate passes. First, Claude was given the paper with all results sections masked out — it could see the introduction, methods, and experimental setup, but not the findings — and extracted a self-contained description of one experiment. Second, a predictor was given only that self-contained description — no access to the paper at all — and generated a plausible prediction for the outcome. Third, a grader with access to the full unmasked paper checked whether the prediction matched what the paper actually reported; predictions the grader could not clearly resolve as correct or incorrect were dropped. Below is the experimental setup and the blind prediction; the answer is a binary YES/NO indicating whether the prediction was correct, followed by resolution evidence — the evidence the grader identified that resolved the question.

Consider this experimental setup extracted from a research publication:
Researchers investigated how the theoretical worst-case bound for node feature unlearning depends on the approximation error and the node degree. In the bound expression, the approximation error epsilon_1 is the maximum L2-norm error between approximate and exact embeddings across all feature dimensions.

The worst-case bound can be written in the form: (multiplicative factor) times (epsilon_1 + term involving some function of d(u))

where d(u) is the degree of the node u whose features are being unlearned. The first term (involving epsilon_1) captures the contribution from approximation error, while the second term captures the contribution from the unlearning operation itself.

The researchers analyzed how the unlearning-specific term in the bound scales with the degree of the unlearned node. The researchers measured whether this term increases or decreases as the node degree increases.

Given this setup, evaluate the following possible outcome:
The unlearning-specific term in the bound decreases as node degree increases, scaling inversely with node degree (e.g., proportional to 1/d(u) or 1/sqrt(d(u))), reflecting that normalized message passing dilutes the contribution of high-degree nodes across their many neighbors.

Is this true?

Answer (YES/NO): NO